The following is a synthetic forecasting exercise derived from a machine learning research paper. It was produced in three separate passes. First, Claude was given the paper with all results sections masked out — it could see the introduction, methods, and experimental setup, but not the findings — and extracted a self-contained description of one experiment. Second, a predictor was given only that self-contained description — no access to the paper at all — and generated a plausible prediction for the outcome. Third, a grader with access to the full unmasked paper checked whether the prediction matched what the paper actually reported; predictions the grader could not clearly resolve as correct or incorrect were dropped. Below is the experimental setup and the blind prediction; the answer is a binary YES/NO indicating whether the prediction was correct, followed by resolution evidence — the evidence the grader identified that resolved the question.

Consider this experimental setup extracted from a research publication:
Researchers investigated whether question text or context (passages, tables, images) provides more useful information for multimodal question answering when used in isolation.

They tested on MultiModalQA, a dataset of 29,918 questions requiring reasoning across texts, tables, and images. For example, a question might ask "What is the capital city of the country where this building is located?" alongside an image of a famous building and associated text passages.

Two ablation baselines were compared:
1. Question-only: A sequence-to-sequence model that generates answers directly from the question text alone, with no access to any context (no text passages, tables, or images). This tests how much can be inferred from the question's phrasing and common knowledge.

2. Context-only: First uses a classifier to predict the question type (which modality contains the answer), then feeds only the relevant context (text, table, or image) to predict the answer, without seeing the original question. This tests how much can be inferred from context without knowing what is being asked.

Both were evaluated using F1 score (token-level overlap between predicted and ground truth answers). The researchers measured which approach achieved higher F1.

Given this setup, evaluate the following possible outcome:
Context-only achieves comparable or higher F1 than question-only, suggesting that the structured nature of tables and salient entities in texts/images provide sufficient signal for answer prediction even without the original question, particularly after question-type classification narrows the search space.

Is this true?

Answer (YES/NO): NO